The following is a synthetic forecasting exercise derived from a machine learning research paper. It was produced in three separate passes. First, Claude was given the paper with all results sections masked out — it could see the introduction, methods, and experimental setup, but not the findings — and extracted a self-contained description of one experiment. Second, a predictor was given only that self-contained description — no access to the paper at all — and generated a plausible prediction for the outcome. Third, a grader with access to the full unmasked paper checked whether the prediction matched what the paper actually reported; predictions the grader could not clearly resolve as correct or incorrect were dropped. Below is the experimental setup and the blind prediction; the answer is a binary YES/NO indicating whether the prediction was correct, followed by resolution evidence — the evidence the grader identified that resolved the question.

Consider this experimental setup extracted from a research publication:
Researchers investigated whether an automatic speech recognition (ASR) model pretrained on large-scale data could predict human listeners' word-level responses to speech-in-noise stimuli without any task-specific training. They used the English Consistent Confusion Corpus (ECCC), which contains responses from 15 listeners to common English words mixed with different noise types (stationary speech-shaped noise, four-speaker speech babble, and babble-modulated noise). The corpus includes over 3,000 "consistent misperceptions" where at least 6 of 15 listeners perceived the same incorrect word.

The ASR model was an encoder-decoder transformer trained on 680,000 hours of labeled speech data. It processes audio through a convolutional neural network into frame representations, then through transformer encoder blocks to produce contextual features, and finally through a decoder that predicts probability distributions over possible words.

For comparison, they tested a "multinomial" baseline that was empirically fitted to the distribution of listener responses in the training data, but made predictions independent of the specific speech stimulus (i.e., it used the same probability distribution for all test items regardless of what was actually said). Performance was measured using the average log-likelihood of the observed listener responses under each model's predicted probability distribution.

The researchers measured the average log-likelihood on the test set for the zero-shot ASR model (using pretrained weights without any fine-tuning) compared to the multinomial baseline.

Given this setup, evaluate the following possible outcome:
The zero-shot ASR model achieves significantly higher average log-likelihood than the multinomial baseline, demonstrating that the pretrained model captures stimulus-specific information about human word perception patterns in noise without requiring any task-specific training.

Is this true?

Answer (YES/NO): YES